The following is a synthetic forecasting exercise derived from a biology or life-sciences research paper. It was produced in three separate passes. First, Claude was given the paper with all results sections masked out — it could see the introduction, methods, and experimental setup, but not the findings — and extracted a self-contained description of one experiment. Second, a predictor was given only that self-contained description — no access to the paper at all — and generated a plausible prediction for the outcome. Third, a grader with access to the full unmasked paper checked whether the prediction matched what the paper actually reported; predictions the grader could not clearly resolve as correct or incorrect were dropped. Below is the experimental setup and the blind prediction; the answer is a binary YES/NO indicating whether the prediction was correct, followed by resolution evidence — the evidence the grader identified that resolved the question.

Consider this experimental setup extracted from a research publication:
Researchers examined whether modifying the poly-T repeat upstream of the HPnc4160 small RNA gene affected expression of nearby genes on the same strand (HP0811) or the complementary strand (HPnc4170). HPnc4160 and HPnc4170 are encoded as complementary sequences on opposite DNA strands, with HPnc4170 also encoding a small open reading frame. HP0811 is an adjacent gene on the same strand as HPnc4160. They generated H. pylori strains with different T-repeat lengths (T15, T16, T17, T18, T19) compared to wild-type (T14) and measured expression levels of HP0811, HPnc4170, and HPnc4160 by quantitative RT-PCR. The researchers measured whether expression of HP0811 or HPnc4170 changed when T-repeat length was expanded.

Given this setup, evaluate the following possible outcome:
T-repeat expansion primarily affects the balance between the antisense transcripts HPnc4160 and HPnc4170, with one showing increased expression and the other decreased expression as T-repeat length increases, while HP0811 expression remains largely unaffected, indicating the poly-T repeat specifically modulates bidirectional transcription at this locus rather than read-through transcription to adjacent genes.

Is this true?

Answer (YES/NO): NO